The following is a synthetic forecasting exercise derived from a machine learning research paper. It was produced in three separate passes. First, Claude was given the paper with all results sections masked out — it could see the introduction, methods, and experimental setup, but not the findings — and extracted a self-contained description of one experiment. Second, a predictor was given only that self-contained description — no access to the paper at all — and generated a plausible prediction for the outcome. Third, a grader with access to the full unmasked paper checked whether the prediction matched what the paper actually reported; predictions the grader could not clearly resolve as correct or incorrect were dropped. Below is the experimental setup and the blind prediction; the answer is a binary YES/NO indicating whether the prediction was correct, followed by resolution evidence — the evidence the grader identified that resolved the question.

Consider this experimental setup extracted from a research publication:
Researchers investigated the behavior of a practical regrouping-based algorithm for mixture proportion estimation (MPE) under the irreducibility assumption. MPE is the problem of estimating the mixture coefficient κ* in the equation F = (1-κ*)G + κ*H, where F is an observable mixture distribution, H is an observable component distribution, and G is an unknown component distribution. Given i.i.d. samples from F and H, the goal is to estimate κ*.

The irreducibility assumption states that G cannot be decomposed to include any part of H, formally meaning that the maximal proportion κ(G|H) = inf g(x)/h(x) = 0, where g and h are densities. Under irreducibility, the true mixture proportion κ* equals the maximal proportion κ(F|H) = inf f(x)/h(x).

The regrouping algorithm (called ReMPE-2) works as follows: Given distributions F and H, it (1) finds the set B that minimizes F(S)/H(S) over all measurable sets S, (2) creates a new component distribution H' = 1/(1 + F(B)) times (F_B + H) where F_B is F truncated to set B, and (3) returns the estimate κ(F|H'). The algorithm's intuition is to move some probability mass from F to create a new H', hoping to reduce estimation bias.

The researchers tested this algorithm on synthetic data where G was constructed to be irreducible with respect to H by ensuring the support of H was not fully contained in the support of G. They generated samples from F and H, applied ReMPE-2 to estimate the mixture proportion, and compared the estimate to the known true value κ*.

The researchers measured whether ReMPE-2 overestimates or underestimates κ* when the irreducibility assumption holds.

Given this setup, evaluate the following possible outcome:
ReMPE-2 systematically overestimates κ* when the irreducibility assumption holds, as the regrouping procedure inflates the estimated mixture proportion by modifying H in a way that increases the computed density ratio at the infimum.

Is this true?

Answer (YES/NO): NO